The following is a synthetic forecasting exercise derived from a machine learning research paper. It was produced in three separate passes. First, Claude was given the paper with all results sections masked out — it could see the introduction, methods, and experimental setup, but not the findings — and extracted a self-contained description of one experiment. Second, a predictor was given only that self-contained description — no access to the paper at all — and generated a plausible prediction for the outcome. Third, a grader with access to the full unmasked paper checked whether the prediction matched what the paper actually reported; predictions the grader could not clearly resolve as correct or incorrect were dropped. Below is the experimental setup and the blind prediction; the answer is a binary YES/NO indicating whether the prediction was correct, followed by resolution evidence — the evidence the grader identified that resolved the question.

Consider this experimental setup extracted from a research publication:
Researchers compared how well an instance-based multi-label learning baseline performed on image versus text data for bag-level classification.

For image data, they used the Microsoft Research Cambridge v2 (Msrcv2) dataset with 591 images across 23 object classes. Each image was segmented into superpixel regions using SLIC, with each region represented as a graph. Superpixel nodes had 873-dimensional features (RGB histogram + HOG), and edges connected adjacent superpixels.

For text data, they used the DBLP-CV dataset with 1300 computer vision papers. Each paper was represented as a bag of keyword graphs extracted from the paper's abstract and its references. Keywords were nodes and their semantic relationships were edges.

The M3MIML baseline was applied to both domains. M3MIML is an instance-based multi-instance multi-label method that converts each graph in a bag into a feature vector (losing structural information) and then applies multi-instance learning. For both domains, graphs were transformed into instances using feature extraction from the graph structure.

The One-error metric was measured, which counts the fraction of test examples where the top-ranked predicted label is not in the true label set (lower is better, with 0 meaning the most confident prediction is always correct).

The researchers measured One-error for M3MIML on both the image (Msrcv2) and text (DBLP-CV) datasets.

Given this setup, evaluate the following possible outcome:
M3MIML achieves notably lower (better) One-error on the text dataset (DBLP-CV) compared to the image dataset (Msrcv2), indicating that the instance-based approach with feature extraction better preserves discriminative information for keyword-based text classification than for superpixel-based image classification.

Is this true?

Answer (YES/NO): NO